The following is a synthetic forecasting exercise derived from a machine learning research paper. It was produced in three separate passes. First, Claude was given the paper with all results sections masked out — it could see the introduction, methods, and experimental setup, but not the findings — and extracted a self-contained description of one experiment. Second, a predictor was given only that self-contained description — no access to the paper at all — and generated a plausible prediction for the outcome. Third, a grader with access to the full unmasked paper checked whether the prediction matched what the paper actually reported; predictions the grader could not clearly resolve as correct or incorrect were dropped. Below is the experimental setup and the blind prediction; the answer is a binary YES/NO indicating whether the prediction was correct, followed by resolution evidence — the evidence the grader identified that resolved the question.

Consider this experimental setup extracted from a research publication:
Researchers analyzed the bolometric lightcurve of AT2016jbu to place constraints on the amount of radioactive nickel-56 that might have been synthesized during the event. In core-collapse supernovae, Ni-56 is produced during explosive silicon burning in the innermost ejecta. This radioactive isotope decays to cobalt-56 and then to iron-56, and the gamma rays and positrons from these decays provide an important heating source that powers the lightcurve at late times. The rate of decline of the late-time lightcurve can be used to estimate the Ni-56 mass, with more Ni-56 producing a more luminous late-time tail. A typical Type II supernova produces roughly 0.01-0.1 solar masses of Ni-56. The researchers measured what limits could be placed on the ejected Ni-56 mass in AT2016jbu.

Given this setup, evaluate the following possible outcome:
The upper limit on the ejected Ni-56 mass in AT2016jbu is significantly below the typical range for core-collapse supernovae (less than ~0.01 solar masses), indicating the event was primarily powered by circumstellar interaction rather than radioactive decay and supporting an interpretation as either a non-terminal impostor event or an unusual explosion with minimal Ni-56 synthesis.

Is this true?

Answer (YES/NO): NO